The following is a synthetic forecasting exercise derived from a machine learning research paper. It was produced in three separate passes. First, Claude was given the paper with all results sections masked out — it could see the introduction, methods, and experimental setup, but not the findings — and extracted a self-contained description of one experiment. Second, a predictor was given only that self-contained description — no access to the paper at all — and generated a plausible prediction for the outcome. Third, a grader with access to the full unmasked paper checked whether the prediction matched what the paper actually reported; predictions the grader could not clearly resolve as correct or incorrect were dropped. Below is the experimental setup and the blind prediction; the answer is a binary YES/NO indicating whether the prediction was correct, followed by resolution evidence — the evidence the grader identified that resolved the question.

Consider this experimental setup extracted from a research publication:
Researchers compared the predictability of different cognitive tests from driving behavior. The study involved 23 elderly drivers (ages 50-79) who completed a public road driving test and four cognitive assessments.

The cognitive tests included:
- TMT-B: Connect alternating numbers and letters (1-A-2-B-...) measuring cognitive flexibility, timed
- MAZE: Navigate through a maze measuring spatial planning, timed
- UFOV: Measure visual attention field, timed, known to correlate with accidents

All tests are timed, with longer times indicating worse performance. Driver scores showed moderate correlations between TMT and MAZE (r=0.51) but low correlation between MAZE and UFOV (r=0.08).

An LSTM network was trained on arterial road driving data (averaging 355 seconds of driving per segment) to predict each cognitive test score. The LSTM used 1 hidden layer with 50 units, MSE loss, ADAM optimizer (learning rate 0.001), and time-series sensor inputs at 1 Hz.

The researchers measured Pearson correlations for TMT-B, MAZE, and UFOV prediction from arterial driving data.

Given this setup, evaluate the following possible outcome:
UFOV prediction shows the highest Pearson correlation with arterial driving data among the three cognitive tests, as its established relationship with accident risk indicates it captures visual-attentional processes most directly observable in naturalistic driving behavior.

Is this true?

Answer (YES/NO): YES